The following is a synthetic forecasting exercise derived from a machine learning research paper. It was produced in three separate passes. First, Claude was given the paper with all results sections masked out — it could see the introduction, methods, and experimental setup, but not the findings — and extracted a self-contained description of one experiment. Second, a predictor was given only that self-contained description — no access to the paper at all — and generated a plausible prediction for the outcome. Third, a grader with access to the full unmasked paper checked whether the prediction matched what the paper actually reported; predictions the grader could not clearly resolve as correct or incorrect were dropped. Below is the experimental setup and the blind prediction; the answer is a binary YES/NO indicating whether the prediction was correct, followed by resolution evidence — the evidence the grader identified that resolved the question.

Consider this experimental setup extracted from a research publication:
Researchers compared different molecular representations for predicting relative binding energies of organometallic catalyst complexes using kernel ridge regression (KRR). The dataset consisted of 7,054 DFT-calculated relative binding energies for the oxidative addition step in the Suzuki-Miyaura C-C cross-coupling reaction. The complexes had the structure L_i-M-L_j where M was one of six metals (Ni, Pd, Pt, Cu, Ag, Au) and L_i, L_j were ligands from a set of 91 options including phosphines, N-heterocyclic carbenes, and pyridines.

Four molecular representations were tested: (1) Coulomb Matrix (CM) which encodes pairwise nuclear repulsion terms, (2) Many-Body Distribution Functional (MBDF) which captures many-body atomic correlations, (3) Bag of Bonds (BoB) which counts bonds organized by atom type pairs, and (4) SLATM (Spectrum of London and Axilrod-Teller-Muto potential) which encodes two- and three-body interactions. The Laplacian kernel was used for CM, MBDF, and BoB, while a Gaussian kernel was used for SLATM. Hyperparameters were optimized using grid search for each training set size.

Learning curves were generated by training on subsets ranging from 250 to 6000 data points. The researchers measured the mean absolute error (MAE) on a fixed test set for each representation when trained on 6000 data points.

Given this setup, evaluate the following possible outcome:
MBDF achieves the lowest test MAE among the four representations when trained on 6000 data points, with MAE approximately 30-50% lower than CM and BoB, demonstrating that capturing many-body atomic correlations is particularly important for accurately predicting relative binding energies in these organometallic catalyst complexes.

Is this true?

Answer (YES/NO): NO